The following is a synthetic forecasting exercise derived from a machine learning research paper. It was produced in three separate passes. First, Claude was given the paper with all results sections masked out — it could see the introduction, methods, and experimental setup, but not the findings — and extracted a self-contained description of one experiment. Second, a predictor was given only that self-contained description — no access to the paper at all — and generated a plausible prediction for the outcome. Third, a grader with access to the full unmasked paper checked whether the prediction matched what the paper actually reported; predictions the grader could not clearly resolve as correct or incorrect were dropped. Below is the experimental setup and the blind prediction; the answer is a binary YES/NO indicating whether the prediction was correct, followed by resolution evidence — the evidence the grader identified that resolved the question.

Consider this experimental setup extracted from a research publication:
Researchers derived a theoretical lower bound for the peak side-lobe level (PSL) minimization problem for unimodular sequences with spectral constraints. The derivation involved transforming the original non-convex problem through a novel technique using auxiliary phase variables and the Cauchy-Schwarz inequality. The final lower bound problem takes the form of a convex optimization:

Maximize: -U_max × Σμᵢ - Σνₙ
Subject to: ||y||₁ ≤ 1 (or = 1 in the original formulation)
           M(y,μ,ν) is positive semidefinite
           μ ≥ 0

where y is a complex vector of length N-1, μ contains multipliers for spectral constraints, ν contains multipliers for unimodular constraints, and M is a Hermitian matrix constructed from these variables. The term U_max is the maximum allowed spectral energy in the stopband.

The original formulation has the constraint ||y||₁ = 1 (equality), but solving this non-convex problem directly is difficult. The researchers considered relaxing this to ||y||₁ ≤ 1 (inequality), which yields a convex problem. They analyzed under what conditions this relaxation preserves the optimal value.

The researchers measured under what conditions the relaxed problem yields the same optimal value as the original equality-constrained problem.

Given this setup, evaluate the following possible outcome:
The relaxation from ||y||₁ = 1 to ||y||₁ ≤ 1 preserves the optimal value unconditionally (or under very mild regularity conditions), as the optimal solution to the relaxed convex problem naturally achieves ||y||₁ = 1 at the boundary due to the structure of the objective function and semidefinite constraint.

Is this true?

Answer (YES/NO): YES